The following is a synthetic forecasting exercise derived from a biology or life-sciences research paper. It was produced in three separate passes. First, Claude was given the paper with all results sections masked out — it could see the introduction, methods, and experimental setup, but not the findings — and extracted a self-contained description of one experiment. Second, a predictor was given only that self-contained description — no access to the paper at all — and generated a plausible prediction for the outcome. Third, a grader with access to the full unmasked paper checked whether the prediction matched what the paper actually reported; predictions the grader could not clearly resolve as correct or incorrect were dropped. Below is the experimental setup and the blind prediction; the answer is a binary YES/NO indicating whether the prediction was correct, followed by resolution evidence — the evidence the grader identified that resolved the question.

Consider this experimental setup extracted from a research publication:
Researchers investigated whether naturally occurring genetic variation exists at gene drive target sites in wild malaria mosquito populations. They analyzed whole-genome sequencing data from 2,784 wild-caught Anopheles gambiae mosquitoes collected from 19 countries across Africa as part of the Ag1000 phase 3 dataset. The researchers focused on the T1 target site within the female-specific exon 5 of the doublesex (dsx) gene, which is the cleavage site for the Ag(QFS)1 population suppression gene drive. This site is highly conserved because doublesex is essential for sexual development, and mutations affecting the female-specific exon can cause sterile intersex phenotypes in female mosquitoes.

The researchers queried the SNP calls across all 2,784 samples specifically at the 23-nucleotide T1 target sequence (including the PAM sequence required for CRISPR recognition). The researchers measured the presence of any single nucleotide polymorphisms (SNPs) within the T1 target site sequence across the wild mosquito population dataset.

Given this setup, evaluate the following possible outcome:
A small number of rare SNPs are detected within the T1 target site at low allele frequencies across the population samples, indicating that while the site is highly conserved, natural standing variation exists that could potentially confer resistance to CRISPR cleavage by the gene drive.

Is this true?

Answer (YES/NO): YES